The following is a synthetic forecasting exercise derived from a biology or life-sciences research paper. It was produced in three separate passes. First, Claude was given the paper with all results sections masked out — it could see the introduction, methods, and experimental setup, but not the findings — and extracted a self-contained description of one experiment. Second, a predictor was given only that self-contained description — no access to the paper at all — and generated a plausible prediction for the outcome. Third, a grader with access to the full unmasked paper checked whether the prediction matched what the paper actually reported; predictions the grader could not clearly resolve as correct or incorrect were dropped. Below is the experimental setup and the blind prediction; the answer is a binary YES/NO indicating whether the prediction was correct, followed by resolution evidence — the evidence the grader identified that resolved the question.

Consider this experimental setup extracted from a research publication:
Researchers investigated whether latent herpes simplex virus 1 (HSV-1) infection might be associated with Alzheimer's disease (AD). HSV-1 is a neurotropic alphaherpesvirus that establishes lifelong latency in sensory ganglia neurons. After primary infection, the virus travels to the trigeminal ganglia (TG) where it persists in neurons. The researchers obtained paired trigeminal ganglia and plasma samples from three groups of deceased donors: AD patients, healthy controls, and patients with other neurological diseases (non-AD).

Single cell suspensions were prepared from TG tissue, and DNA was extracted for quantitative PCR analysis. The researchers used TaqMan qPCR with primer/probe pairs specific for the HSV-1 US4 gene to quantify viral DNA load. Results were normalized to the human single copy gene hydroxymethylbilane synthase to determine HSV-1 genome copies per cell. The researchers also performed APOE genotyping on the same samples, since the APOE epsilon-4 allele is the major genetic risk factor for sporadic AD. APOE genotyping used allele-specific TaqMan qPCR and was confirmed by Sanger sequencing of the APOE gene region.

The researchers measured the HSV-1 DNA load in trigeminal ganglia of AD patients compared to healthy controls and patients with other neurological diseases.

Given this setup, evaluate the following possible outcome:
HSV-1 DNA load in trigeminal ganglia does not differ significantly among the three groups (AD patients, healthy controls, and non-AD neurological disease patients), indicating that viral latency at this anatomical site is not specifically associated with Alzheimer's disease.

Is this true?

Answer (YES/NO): YES